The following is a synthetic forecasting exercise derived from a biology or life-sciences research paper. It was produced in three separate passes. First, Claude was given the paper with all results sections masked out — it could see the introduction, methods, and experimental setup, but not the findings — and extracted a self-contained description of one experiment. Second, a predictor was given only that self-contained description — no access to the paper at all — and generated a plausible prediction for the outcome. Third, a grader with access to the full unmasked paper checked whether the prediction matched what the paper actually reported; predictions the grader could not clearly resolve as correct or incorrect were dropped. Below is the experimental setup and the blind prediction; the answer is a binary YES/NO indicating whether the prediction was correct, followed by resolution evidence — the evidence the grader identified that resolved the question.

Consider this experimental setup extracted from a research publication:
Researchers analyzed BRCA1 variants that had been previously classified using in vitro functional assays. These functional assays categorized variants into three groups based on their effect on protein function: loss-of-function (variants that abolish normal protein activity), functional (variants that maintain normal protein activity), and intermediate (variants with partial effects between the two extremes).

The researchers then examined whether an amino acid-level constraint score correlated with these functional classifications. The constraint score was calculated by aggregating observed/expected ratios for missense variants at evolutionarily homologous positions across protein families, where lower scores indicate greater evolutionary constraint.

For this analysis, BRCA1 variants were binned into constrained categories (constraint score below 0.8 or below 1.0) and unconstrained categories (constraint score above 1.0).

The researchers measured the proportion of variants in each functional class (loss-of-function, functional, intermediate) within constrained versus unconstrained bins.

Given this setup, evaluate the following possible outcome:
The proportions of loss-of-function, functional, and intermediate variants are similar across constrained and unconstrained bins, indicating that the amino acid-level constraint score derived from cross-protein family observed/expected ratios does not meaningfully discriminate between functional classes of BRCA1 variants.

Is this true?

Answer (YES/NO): NO